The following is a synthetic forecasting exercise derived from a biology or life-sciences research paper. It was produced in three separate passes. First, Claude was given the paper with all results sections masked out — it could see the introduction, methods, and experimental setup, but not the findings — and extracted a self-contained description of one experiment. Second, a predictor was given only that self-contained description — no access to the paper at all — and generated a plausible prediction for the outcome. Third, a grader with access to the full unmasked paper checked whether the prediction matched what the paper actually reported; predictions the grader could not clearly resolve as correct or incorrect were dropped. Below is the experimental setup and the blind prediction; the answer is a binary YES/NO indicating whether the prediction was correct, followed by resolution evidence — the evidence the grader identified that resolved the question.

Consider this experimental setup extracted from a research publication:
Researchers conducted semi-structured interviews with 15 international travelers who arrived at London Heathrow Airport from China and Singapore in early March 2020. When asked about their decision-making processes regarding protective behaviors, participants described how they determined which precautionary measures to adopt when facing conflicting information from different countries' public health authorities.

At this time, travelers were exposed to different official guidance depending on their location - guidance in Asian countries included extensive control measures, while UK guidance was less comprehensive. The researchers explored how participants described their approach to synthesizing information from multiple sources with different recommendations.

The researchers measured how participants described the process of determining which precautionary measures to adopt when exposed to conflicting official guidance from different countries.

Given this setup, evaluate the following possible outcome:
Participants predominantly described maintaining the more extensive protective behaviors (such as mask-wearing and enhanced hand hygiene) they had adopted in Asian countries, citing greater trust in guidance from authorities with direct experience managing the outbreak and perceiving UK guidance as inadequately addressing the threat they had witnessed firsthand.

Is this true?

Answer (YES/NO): NO